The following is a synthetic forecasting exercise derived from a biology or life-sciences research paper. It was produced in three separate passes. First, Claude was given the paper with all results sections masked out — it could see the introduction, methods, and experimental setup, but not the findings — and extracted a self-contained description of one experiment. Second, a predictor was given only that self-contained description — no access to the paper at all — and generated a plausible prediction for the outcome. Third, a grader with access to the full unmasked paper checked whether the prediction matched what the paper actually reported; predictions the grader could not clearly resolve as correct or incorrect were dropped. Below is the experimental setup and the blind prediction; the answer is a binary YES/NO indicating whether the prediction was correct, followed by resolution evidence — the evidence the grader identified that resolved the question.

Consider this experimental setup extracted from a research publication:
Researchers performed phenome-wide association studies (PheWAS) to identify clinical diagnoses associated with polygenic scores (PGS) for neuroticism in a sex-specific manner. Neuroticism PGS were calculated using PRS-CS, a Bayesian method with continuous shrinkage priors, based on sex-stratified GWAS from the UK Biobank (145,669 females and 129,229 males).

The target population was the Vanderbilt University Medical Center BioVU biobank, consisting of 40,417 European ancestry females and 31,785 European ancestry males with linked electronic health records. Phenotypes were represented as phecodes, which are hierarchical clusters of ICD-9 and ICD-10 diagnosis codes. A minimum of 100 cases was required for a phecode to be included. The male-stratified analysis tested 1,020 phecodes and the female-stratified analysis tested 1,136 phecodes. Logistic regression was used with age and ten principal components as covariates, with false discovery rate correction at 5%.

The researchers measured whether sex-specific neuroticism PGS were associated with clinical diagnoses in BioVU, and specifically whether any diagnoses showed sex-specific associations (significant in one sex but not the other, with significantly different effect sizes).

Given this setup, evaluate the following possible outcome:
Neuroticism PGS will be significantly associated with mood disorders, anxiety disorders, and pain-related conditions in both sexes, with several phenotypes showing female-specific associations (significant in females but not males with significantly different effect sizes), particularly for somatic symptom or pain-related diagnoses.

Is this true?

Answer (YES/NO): NO